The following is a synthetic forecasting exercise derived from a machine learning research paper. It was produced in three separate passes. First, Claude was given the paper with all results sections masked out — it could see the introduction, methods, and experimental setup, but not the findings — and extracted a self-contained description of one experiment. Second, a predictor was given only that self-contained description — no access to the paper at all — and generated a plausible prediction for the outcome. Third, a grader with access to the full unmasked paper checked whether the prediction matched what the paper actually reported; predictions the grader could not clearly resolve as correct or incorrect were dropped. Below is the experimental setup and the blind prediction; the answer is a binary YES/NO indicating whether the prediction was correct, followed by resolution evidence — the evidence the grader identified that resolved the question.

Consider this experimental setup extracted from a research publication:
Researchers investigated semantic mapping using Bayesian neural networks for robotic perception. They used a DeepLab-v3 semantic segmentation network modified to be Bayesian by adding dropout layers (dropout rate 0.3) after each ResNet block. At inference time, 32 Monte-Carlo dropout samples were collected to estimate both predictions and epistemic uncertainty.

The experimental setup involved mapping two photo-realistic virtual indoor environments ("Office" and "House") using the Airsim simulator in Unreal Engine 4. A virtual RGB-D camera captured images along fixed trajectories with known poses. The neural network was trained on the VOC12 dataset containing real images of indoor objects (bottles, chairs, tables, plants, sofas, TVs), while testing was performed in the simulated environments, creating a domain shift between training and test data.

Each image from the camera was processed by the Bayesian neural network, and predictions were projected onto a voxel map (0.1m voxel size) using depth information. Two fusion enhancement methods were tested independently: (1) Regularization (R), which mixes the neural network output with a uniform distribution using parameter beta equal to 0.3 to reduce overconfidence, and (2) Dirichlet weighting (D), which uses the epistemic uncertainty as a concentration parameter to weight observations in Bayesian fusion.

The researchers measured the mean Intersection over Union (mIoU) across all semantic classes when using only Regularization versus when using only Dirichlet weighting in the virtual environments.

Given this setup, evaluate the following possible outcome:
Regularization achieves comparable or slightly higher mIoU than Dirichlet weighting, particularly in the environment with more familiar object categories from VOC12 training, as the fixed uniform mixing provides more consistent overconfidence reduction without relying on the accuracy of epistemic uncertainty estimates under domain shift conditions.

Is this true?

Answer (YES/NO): YES